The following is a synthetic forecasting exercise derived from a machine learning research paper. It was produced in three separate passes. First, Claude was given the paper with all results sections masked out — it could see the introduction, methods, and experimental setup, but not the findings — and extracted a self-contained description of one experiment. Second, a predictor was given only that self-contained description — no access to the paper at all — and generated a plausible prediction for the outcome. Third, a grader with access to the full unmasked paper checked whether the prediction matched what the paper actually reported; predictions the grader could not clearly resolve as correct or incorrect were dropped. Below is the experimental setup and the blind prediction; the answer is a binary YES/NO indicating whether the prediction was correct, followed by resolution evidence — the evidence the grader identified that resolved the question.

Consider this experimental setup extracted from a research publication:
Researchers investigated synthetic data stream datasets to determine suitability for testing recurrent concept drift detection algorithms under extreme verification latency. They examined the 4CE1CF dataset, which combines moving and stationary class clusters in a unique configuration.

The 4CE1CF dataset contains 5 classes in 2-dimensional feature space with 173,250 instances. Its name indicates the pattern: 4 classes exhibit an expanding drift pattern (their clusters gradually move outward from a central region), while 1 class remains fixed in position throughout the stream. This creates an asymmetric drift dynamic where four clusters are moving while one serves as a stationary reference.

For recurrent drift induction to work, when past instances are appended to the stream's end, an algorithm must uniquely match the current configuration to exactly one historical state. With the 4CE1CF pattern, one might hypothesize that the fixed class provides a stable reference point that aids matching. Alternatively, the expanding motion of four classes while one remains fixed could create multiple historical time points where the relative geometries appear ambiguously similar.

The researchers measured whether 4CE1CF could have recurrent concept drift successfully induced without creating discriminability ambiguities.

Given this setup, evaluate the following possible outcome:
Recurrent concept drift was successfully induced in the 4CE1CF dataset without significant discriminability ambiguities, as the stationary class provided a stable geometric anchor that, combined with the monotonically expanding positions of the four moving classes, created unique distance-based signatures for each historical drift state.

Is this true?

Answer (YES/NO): NO